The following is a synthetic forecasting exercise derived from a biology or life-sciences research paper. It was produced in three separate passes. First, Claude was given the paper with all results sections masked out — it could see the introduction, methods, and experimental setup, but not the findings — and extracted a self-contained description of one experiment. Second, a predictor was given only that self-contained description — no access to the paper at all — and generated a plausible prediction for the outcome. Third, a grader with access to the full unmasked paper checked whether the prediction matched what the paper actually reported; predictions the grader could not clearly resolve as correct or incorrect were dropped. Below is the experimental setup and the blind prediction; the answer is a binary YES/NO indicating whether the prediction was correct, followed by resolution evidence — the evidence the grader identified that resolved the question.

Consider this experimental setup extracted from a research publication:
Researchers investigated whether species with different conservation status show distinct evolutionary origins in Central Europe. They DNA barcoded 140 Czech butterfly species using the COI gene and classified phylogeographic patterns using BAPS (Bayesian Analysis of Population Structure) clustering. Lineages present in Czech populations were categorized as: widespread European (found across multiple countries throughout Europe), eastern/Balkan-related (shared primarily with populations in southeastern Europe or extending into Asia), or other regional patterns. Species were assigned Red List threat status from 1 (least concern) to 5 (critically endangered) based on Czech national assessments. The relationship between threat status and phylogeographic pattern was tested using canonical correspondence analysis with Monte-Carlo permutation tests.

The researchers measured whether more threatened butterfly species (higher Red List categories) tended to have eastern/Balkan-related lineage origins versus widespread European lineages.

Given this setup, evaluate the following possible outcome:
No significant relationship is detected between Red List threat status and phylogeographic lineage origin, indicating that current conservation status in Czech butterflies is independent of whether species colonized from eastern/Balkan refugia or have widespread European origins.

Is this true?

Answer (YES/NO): NO